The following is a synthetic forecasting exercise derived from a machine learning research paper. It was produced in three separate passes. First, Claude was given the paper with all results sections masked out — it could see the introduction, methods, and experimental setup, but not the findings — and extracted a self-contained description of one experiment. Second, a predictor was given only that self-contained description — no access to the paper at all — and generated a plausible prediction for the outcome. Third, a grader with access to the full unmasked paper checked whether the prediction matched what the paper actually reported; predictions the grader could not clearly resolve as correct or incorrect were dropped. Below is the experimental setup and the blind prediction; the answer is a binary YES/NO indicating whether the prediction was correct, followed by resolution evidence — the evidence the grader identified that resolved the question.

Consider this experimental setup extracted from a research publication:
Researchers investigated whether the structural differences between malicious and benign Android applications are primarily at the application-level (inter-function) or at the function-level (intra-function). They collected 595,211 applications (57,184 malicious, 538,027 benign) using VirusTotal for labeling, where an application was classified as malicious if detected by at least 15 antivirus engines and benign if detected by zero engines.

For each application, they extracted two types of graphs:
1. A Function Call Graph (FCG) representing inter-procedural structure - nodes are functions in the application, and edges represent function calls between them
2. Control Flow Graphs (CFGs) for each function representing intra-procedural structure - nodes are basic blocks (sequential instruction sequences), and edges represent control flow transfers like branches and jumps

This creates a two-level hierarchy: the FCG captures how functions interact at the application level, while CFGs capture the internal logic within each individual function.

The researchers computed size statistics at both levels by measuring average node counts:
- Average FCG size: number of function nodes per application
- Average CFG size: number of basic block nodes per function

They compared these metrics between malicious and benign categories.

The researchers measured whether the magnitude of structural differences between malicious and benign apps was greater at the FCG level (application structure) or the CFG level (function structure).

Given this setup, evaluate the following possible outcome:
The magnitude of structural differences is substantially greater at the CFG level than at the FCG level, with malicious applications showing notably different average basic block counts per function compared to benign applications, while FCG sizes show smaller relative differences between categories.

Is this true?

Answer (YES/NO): NO